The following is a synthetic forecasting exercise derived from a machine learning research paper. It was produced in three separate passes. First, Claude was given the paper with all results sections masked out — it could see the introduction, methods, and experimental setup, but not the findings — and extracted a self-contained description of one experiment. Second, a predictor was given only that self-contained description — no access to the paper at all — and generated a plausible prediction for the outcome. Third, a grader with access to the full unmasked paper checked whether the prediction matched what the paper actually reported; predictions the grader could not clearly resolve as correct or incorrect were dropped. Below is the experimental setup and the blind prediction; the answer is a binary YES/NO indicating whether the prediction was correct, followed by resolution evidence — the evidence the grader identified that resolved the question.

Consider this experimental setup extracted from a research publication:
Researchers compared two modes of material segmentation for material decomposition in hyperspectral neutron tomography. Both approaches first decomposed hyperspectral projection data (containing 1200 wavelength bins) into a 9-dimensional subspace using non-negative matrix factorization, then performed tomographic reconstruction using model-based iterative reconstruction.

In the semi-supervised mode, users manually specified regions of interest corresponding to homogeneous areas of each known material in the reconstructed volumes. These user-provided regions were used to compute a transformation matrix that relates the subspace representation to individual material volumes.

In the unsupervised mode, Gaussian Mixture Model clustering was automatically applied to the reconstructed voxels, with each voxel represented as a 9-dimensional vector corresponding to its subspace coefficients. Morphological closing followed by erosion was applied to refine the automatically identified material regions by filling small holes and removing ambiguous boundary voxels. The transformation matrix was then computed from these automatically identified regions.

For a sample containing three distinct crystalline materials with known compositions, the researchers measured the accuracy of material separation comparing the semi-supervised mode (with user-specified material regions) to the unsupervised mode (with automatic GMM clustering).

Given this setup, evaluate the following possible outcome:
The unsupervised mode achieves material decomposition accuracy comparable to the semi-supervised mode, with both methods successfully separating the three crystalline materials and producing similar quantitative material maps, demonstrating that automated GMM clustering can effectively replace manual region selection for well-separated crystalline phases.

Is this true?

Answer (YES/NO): YES